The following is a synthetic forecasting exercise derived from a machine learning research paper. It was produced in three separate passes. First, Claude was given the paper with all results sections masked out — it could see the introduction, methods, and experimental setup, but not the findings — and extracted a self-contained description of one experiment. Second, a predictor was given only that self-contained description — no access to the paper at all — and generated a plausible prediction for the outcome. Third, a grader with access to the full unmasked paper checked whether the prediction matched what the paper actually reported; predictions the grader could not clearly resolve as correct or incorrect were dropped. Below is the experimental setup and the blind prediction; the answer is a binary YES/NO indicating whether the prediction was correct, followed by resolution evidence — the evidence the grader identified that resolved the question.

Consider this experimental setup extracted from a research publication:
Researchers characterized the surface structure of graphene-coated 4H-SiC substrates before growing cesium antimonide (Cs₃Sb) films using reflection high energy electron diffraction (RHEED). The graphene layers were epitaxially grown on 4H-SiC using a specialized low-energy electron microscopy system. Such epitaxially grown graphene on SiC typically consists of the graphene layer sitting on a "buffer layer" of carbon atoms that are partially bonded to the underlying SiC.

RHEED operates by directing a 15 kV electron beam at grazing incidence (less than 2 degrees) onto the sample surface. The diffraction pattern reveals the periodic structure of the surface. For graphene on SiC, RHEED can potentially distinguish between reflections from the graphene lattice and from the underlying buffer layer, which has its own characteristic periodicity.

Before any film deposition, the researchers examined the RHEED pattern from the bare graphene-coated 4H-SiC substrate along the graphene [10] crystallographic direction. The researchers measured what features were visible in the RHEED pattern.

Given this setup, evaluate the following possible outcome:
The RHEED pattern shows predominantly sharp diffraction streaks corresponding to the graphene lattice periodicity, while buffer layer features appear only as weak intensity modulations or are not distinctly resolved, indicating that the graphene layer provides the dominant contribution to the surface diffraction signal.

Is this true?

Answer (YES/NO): NO